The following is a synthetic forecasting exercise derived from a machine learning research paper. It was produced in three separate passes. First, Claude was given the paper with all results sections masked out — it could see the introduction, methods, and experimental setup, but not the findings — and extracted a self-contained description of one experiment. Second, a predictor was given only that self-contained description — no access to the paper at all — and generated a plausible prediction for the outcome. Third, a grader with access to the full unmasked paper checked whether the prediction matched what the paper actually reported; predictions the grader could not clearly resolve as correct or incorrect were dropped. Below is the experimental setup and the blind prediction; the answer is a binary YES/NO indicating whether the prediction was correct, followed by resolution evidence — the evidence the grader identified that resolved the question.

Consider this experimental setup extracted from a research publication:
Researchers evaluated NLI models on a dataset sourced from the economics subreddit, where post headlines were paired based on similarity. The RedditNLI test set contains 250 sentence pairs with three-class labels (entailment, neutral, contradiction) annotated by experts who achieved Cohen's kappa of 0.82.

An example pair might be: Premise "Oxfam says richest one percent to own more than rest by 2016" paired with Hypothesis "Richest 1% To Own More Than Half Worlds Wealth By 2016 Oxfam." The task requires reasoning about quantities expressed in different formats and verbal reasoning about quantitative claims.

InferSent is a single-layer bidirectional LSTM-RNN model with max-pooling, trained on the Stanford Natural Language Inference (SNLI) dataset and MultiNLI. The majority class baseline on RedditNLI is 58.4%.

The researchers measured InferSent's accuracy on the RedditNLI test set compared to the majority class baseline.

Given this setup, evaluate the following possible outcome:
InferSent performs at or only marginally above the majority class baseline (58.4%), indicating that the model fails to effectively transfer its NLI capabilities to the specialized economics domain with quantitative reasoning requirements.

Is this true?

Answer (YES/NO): NO